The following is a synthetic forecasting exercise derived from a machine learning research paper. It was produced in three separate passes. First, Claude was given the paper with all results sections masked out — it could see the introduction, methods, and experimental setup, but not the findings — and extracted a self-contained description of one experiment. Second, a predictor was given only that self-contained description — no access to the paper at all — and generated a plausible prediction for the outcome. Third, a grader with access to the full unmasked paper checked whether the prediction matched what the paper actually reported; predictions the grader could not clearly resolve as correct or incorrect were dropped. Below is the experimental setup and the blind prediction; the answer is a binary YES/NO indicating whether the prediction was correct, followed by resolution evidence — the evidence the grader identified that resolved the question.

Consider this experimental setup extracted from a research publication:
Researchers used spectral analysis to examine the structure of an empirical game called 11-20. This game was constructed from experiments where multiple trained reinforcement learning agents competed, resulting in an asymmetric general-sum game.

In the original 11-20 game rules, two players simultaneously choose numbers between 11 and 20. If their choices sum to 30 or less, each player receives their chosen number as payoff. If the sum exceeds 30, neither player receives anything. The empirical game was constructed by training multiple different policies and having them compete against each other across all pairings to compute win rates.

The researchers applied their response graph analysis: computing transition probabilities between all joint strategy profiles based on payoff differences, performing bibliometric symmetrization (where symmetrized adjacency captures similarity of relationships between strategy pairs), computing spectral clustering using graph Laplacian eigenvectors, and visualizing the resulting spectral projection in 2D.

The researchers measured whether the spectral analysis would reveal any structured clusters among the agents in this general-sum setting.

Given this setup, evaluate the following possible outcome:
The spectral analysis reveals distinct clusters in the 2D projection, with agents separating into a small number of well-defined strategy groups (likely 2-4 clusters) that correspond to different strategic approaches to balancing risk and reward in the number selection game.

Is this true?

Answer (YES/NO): NO